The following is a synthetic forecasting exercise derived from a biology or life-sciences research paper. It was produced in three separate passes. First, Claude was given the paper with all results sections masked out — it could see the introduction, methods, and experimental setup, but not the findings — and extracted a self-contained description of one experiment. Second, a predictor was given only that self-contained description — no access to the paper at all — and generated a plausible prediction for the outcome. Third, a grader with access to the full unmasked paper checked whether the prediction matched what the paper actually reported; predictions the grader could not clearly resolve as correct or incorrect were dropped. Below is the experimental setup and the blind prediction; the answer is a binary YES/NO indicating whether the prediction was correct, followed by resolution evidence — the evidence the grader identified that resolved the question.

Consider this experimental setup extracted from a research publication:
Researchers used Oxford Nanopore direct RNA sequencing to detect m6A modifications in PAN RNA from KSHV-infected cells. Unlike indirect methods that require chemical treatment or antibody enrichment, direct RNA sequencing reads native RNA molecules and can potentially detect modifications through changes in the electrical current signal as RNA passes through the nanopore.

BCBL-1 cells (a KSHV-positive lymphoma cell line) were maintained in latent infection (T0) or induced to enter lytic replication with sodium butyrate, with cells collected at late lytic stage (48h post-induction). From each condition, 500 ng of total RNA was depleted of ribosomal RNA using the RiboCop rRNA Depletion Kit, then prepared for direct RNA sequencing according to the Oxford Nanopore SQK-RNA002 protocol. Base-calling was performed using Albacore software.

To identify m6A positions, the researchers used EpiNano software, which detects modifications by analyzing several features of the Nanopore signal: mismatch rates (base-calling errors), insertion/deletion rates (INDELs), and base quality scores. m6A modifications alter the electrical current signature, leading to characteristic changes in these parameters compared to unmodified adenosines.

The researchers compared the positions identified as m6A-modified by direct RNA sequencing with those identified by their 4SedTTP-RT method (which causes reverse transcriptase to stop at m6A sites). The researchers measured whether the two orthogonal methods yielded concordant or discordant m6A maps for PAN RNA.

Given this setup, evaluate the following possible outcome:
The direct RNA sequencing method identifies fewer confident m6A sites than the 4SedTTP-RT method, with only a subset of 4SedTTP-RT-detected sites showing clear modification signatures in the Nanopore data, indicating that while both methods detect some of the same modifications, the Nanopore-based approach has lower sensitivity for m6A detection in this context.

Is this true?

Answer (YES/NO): NO